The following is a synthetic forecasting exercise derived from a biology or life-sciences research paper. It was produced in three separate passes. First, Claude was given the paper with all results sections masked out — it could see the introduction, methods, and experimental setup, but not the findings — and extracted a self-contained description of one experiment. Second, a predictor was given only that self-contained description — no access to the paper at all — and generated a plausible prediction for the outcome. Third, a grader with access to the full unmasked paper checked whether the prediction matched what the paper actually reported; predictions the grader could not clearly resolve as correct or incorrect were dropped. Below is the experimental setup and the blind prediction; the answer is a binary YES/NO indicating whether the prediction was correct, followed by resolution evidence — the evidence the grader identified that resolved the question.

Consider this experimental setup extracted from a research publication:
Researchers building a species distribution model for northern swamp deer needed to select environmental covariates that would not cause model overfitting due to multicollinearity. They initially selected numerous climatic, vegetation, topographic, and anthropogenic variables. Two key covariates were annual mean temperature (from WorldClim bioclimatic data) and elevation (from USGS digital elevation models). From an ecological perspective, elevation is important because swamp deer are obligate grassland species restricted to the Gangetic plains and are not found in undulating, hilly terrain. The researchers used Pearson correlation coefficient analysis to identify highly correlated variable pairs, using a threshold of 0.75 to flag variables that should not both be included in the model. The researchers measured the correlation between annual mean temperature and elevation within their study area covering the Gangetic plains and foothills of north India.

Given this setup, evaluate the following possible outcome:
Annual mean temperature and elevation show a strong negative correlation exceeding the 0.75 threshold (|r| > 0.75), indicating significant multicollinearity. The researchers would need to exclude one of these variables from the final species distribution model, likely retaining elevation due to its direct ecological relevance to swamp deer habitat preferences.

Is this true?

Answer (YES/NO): NO